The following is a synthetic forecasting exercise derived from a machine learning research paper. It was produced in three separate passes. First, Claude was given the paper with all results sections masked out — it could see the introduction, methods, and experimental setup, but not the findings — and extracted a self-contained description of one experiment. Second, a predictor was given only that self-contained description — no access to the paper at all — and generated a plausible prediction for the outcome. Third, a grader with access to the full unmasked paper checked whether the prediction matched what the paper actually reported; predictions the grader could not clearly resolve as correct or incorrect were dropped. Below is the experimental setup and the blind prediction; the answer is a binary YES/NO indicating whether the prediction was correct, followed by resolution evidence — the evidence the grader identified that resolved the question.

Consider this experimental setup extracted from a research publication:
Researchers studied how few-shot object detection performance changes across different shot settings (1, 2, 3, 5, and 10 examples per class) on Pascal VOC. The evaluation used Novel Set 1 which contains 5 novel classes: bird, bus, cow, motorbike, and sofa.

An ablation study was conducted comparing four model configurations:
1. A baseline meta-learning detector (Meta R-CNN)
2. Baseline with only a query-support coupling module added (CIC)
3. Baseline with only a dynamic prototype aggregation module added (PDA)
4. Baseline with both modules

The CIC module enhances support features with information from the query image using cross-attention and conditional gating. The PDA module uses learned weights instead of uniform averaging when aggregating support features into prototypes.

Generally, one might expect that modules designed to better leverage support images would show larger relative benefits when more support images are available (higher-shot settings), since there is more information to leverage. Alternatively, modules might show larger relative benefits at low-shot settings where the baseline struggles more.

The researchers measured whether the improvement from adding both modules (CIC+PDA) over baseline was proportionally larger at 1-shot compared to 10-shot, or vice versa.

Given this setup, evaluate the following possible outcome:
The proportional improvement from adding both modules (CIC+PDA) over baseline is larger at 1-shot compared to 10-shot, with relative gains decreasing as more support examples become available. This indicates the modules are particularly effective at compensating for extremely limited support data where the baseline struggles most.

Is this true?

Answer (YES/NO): YES